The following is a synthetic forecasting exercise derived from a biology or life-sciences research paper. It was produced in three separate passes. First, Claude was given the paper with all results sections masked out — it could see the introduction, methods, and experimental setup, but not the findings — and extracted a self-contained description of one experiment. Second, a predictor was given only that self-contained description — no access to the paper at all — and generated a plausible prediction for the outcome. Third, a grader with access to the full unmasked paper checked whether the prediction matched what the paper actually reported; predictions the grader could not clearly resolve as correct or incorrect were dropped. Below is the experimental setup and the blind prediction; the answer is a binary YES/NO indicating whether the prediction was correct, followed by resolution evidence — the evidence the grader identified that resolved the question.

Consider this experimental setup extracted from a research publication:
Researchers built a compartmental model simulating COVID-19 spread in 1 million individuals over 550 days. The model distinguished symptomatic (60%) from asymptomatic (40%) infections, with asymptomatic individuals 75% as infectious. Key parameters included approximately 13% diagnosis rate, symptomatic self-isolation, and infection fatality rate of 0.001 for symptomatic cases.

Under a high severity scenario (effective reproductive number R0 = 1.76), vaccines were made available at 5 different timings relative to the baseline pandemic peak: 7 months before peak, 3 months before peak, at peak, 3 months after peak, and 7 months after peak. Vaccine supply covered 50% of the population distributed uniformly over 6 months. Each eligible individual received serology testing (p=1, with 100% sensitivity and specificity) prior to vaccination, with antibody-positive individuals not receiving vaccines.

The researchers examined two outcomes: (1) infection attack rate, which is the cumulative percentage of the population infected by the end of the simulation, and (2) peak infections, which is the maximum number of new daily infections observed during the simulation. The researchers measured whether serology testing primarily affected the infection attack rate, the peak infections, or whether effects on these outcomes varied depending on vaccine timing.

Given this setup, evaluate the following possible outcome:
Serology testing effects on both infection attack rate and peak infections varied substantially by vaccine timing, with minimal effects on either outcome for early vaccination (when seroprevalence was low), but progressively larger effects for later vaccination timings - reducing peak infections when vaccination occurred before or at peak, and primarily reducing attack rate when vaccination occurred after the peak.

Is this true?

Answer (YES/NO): NO